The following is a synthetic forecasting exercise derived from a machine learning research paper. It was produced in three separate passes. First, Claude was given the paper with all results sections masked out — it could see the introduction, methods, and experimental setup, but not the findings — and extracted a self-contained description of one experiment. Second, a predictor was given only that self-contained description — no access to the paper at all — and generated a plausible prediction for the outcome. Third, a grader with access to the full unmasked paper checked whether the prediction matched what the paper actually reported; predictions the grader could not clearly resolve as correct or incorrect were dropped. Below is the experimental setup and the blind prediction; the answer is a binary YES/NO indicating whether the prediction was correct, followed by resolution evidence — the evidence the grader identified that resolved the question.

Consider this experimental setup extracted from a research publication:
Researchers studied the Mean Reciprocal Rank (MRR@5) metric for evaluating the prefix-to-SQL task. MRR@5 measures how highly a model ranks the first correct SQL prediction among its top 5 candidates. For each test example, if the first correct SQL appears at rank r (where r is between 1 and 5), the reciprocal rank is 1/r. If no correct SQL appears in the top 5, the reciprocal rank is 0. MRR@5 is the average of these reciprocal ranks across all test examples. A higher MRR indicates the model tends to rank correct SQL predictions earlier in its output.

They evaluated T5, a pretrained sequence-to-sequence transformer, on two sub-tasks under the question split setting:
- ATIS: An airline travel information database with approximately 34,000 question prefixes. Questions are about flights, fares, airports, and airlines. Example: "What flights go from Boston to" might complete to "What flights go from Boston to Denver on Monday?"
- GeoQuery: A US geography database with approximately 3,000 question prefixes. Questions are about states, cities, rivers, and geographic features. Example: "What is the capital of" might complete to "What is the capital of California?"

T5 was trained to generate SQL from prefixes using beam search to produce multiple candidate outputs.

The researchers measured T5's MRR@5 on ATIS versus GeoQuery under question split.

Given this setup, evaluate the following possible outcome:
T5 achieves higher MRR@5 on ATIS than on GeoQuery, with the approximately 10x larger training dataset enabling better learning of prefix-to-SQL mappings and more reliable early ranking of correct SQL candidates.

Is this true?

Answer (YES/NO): NO